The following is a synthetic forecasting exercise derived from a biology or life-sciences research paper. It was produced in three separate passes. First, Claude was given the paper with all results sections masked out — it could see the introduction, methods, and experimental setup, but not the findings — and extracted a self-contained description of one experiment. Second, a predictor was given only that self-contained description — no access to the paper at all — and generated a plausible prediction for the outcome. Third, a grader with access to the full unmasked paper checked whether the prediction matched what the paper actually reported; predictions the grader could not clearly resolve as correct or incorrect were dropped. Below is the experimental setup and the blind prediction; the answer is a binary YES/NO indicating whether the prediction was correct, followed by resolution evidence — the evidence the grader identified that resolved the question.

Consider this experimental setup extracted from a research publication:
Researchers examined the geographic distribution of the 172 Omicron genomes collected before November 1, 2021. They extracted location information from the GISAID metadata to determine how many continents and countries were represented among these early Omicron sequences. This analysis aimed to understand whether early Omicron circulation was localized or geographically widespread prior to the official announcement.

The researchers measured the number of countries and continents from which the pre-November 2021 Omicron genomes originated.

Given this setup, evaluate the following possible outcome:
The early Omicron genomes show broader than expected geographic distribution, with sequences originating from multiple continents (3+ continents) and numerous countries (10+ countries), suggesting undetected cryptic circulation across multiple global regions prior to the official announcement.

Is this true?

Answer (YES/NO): YES